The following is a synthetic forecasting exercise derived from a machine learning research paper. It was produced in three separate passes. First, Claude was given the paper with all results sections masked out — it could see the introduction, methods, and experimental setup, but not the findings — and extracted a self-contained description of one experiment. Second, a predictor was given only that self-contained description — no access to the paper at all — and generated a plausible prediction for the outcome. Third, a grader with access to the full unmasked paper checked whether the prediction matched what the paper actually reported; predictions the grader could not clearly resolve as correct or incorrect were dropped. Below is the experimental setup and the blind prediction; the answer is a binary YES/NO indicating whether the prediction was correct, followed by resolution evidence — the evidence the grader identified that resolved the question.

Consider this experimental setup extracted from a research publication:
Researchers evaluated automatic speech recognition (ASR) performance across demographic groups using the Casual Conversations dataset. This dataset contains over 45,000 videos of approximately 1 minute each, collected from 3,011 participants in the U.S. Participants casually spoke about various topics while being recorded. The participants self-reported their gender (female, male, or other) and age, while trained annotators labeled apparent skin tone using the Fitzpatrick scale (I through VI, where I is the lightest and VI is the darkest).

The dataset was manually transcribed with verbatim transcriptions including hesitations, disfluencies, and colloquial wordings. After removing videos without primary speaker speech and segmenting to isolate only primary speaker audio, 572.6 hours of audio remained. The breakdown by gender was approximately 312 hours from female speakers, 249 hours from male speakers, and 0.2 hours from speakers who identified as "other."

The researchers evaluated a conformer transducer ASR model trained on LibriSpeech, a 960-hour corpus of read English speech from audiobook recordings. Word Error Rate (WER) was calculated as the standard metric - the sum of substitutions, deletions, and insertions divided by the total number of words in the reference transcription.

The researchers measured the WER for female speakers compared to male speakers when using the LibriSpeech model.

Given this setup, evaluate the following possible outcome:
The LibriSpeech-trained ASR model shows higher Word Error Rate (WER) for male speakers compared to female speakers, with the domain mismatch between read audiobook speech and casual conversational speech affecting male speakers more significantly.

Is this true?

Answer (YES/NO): YES